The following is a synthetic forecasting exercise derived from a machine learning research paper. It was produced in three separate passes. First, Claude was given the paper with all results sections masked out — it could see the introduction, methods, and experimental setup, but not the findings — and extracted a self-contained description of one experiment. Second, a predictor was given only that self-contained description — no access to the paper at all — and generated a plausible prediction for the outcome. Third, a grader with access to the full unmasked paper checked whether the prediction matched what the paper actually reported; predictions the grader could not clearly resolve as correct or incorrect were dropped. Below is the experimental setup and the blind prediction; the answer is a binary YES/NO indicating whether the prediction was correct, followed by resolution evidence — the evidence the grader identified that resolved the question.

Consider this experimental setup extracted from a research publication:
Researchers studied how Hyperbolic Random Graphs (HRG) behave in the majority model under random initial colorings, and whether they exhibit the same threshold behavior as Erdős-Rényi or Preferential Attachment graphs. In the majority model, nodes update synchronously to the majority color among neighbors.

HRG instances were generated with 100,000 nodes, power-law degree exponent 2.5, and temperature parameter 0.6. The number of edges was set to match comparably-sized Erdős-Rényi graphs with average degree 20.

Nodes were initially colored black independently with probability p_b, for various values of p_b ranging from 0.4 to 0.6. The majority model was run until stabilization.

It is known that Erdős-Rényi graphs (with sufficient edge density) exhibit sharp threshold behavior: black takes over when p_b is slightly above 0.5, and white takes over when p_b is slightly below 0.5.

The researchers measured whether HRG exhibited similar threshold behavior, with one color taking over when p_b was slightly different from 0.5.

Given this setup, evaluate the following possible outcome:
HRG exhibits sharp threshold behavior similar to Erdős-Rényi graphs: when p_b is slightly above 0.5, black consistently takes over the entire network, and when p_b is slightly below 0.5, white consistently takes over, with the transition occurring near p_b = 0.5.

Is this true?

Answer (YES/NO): NO